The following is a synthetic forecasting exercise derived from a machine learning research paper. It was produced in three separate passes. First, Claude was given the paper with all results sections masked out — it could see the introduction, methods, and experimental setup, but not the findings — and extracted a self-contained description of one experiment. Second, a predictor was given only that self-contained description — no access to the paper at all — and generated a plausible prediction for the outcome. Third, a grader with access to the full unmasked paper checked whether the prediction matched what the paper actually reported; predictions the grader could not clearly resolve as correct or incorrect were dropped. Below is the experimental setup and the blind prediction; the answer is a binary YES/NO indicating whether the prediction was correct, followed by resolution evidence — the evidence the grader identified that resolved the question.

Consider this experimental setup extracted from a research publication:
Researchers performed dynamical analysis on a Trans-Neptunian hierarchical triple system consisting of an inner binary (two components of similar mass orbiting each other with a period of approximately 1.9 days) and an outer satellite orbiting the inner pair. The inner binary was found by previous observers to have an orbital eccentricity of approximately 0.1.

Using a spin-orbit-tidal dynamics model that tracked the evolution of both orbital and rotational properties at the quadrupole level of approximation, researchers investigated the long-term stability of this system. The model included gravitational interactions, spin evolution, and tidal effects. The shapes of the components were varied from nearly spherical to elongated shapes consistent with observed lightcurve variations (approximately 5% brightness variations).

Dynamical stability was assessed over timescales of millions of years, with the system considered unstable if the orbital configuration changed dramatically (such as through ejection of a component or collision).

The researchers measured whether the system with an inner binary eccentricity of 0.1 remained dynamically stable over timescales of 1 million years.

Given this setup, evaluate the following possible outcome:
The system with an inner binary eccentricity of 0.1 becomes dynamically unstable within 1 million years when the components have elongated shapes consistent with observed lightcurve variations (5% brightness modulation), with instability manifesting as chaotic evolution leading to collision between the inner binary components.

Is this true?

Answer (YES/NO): NO